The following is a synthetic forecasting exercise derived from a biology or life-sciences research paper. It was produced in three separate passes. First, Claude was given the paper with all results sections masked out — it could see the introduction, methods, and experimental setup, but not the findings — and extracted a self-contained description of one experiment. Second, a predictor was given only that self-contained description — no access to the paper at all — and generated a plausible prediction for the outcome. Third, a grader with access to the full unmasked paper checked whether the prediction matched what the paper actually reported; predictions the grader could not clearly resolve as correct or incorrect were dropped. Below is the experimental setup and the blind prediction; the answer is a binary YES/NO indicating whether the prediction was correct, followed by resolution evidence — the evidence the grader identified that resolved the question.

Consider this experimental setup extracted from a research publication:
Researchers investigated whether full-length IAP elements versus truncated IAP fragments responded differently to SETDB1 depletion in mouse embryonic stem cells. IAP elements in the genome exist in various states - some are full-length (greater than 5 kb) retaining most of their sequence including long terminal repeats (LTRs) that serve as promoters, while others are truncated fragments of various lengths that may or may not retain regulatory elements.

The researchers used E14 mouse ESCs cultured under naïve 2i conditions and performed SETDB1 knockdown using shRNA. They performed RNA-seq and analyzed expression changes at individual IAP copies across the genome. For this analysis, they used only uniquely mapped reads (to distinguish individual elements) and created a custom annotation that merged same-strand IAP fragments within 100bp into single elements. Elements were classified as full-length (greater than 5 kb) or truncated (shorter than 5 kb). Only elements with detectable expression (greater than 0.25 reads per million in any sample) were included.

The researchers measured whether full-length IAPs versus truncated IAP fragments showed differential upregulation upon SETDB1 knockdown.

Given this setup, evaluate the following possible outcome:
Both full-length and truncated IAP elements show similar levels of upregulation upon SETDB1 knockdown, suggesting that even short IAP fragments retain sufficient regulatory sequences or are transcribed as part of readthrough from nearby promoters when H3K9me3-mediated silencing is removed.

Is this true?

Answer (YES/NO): YES